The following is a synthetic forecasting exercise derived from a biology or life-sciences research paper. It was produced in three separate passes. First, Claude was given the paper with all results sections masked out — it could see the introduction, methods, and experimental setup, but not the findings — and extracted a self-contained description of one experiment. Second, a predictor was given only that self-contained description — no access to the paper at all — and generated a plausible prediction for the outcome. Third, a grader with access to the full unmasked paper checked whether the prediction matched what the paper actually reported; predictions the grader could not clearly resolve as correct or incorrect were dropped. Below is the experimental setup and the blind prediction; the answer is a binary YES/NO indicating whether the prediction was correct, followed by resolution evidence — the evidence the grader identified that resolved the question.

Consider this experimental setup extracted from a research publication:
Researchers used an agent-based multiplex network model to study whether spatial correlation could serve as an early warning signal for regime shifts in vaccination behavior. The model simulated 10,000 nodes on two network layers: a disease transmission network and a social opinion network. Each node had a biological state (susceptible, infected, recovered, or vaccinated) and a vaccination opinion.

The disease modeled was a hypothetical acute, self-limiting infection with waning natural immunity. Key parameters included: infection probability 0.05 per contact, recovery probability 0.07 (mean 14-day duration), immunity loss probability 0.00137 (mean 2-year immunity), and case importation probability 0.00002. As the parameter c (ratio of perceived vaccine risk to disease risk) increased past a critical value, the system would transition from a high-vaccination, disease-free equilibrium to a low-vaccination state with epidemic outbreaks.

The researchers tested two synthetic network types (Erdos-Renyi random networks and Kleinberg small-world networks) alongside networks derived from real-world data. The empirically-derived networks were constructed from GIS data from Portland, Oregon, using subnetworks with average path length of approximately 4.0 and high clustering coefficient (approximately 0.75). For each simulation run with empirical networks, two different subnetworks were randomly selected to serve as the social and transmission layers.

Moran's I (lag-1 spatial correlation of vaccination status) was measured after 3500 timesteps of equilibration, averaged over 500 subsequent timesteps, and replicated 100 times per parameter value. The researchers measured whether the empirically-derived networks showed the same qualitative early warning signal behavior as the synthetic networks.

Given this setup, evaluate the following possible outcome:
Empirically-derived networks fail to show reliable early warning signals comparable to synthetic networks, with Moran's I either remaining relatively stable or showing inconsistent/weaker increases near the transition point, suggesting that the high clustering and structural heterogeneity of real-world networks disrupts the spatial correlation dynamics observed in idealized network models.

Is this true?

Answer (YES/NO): YES